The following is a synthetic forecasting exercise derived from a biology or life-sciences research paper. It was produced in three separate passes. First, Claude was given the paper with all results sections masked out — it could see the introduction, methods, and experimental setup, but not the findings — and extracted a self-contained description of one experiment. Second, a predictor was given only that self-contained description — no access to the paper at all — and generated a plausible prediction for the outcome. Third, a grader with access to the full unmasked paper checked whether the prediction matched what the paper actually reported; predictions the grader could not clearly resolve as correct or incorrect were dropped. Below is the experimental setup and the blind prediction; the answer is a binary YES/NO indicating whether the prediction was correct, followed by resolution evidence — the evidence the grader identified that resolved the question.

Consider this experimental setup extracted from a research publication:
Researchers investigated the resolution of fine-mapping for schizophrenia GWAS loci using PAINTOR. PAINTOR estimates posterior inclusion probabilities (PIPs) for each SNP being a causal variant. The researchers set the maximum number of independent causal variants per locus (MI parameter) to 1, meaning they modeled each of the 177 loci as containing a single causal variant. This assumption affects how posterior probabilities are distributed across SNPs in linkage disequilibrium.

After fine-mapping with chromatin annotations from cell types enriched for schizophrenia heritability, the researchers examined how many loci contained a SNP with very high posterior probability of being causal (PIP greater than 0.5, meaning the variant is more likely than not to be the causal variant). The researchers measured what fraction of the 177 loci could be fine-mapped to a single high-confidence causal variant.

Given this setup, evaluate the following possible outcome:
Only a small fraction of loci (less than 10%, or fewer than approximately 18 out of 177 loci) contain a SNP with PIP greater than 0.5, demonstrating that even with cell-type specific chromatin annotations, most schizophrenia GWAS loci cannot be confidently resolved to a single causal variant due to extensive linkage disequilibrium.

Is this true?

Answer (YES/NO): NO